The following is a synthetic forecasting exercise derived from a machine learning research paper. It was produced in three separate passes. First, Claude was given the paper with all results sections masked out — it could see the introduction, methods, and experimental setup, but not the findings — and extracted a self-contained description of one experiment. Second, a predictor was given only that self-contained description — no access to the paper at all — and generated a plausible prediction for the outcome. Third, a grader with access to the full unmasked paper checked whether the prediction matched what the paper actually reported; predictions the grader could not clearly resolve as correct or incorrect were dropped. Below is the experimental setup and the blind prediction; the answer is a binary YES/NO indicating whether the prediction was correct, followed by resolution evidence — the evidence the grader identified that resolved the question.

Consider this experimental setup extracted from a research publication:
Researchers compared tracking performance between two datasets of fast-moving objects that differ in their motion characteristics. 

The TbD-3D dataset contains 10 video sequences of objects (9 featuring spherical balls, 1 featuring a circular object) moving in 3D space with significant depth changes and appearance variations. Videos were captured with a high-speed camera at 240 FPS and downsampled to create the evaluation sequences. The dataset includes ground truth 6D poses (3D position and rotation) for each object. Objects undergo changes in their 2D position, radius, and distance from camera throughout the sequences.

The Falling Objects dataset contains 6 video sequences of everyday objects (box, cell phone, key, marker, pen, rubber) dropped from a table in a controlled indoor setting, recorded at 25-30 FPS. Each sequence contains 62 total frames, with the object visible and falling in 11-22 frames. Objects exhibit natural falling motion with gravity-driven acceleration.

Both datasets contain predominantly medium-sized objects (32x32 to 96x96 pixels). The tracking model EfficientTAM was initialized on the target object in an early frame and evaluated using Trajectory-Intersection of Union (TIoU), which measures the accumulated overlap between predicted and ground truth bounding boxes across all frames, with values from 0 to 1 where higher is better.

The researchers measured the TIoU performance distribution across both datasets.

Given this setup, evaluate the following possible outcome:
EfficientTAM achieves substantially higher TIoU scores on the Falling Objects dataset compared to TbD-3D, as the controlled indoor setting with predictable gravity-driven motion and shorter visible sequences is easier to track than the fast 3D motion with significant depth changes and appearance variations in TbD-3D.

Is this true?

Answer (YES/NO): NO